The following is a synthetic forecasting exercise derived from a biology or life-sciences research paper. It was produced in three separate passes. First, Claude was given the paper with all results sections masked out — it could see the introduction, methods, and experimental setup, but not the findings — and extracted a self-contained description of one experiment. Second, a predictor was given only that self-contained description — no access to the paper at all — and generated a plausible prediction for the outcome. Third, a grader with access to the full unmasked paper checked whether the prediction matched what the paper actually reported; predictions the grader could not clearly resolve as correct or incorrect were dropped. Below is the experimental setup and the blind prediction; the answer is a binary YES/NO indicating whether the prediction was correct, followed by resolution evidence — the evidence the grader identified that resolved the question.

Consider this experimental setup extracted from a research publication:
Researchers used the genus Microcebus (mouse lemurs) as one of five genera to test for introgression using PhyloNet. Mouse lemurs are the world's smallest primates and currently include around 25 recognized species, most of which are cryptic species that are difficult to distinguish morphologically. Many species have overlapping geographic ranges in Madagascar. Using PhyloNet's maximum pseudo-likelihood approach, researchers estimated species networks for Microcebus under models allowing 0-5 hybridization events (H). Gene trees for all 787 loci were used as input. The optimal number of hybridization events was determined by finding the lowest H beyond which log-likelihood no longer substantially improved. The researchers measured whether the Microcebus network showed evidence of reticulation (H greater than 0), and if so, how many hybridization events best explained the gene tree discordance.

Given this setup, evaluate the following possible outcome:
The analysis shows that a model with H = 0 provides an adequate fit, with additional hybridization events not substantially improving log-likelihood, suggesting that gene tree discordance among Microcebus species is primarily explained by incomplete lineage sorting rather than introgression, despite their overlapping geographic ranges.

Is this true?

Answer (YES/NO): NO